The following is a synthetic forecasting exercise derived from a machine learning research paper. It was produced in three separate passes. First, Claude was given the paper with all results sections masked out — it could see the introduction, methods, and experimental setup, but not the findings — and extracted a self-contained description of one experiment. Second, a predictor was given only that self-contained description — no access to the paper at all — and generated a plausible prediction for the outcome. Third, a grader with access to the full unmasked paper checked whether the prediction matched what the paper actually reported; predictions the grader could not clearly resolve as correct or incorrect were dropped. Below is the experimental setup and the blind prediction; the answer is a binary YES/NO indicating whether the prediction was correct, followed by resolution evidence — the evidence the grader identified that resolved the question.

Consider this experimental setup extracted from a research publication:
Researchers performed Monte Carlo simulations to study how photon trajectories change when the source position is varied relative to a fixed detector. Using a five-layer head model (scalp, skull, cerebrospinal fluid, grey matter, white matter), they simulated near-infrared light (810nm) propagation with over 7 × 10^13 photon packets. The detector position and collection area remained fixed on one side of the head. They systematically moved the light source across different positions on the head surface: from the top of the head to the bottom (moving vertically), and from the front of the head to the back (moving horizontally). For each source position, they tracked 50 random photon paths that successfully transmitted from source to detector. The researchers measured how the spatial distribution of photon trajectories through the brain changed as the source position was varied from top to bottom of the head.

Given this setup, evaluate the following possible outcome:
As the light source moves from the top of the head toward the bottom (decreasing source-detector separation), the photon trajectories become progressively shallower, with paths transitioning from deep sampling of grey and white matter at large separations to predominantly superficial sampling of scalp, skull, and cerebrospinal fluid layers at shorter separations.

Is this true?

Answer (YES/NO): NO